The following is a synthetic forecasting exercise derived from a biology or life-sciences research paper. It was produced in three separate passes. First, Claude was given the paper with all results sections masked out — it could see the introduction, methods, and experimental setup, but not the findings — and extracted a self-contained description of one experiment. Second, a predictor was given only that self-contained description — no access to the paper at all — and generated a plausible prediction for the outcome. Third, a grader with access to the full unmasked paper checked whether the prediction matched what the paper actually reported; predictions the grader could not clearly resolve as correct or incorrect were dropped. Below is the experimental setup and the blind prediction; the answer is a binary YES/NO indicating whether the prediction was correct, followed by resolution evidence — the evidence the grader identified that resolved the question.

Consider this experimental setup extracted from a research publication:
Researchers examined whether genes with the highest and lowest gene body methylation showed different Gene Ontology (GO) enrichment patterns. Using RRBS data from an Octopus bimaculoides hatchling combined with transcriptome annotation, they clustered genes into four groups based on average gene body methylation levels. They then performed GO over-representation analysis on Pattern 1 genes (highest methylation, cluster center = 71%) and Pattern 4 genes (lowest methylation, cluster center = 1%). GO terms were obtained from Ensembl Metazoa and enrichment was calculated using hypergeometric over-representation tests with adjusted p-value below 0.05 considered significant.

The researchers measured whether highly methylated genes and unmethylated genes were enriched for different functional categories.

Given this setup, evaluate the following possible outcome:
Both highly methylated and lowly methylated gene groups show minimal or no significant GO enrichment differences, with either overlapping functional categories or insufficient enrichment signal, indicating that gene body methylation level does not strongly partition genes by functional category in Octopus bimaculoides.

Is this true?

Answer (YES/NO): NO